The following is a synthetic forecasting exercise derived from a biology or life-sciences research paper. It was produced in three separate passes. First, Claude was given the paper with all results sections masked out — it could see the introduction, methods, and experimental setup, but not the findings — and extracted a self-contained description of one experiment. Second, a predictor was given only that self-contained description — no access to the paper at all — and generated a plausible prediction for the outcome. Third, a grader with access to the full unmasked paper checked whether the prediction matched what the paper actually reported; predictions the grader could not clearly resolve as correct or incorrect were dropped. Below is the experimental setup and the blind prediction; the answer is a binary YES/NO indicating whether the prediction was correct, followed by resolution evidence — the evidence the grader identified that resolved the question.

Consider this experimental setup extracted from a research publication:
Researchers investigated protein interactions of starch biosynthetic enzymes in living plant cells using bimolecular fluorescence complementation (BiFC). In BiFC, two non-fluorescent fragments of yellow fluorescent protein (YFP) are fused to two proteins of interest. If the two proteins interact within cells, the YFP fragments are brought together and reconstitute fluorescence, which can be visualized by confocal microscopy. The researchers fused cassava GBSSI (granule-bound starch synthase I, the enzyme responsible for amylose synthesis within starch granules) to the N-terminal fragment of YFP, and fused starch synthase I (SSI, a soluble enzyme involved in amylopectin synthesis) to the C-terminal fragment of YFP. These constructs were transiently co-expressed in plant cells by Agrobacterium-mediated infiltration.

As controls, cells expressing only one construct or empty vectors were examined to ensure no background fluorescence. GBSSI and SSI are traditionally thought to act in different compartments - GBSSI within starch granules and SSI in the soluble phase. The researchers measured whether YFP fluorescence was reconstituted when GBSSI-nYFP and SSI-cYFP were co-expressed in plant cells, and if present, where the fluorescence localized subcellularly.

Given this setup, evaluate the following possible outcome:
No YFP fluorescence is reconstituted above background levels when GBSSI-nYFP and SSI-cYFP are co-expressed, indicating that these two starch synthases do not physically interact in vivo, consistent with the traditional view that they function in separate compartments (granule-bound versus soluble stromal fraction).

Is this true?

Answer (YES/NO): NO